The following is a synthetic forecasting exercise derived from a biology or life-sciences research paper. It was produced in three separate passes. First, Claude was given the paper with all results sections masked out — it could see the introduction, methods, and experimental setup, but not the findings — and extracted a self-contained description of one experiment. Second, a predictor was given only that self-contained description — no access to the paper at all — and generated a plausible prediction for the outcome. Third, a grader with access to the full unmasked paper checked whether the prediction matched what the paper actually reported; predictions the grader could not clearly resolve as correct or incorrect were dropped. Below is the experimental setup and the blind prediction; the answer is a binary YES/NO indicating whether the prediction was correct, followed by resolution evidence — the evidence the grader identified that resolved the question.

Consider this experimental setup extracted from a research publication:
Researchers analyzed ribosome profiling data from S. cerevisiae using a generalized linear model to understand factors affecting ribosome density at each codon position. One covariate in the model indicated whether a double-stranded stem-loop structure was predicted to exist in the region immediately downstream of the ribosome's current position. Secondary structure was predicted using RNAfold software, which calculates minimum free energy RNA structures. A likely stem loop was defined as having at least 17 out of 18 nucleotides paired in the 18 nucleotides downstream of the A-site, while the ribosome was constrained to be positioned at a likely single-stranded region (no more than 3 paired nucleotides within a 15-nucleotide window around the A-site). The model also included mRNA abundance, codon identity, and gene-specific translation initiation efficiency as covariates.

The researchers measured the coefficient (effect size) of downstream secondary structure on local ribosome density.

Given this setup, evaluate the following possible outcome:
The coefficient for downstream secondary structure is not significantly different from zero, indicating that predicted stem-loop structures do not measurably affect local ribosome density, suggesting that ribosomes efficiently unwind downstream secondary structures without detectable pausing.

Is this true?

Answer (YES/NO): NO